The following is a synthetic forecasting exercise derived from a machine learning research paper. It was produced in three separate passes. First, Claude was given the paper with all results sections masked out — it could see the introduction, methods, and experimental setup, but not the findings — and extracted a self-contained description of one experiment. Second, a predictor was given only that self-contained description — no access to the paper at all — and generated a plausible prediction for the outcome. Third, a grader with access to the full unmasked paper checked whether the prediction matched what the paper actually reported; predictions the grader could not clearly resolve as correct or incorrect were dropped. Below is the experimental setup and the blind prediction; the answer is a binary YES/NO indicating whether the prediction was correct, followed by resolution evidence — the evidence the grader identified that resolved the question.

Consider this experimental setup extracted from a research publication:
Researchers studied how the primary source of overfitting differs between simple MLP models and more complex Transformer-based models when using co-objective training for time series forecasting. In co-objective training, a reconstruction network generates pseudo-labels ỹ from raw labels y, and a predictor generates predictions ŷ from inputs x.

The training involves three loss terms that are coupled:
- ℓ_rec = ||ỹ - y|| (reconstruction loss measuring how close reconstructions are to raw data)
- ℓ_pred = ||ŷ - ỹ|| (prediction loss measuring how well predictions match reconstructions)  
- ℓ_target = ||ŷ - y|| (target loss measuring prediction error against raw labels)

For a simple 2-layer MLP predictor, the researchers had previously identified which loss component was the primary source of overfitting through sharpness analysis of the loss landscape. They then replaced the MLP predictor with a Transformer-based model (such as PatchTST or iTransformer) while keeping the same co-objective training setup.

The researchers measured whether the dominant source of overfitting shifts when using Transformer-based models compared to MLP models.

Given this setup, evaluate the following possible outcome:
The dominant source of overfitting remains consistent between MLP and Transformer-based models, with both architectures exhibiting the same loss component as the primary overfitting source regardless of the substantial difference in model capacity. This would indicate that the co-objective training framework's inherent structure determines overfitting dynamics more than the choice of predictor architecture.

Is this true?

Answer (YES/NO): NO